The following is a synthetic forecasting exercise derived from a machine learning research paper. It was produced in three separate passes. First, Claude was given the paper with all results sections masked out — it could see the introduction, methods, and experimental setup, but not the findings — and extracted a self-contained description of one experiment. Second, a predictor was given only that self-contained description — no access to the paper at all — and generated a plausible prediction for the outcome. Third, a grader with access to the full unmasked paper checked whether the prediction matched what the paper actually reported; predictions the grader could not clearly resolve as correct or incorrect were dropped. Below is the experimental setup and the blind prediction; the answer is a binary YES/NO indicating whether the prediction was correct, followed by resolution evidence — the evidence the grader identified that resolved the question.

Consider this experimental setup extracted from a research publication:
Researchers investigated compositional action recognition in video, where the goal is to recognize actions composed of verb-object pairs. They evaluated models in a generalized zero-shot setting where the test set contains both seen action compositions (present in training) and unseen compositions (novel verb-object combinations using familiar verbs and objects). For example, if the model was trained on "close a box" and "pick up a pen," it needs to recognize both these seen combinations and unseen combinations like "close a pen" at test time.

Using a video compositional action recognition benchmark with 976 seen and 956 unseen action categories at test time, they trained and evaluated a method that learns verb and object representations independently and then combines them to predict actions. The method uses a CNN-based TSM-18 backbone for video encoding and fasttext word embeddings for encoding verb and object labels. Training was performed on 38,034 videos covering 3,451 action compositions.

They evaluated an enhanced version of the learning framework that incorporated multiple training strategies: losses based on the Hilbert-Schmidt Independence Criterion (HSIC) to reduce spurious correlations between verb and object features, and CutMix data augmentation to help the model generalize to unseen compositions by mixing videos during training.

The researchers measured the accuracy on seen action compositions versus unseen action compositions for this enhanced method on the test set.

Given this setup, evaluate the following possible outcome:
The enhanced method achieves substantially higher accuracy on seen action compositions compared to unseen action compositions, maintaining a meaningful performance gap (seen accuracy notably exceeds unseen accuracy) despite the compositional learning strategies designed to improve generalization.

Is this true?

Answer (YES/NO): NO